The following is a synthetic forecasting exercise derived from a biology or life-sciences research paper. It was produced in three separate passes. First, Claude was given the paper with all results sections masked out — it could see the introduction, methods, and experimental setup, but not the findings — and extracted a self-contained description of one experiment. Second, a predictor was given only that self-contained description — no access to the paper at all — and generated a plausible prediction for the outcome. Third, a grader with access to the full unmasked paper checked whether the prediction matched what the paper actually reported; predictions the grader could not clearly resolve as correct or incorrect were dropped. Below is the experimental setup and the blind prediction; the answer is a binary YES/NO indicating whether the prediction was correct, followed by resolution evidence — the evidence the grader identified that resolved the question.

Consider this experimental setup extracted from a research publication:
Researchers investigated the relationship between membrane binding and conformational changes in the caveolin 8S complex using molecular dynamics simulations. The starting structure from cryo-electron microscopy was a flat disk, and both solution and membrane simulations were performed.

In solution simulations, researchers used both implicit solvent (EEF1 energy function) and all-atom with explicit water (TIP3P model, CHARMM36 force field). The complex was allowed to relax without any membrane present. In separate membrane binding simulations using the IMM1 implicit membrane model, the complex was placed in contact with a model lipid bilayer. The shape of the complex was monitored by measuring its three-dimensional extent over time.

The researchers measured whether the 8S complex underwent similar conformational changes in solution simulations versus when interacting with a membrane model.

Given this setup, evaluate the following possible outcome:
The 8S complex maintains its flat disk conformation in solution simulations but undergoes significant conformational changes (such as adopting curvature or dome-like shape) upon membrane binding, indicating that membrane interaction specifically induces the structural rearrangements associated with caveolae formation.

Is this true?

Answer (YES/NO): NO